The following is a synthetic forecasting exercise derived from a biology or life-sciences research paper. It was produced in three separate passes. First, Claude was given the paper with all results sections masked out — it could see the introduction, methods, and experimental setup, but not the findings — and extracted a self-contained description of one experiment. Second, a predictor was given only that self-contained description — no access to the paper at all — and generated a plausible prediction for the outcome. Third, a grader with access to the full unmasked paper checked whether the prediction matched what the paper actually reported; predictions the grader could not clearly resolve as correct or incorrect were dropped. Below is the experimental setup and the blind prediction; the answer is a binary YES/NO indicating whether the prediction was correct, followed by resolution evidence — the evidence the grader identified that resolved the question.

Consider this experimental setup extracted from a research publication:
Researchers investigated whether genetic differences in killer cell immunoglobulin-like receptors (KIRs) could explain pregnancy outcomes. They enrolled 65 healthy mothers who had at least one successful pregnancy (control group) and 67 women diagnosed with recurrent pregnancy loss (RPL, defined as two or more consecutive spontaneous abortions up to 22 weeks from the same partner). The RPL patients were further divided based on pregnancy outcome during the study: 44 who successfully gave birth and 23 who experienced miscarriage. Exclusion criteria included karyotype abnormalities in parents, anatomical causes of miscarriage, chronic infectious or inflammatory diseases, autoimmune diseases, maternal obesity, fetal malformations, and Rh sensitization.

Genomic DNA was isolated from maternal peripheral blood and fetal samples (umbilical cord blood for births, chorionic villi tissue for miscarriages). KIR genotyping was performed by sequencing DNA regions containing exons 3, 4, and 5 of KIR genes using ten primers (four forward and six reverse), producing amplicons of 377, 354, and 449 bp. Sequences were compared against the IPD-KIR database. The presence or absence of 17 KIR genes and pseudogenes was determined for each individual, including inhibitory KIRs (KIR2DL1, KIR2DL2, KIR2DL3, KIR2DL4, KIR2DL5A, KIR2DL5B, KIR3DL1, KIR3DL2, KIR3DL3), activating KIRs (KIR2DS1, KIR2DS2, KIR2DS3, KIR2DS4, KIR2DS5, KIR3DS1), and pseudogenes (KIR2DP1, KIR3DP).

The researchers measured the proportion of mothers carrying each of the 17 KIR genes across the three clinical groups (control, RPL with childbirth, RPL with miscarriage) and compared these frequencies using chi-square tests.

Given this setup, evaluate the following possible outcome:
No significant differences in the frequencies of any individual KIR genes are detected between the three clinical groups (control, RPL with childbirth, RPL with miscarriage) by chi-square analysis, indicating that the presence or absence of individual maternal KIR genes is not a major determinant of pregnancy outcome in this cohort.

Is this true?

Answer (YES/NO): YES